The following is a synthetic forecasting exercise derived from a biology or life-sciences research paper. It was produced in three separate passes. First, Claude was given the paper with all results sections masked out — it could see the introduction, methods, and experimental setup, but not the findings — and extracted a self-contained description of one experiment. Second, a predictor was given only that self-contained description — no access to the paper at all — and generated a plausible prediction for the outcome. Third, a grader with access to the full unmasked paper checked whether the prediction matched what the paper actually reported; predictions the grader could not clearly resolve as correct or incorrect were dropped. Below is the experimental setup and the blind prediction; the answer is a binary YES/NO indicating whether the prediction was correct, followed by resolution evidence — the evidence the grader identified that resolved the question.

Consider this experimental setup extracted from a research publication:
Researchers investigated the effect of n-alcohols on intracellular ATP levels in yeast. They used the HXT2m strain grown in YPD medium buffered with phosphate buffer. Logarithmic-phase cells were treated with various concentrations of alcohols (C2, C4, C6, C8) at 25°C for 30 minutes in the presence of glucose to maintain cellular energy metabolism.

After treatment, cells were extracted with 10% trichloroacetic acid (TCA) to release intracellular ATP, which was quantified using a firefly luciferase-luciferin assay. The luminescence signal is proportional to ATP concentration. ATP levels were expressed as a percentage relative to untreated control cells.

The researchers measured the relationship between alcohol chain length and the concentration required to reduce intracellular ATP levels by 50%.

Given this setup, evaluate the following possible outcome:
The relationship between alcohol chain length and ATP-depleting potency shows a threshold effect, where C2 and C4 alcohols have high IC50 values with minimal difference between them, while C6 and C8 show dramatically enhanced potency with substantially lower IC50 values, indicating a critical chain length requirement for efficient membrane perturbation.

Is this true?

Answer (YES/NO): NO